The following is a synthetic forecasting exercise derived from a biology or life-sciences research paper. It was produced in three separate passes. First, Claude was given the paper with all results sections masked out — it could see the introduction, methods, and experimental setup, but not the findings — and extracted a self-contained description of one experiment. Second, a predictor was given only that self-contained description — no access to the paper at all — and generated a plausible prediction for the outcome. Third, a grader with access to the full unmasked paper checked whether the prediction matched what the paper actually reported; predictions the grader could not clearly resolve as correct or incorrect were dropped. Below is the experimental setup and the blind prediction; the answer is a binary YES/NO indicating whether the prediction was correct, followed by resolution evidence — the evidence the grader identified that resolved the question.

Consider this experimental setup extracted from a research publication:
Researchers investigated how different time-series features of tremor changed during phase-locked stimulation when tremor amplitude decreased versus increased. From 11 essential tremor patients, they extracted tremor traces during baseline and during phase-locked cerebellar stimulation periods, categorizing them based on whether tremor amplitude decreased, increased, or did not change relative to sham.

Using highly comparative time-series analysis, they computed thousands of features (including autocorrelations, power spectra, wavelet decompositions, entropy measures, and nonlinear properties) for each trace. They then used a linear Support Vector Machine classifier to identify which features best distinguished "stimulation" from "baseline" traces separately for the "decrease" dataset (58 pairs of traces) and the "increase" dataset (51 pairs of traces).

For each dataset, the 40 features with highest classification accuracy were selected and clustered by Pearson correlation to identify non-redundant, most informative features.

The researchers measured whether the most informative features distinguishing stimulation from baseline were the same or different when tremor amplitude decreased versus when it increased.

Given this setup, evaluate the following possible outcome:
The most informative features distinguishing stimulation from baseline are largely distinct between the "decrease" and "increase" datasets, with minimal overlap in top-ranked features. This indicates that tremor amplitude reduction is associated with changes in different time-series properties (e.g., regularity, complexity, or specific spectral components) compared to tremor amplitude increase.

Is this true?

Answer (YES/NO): NO